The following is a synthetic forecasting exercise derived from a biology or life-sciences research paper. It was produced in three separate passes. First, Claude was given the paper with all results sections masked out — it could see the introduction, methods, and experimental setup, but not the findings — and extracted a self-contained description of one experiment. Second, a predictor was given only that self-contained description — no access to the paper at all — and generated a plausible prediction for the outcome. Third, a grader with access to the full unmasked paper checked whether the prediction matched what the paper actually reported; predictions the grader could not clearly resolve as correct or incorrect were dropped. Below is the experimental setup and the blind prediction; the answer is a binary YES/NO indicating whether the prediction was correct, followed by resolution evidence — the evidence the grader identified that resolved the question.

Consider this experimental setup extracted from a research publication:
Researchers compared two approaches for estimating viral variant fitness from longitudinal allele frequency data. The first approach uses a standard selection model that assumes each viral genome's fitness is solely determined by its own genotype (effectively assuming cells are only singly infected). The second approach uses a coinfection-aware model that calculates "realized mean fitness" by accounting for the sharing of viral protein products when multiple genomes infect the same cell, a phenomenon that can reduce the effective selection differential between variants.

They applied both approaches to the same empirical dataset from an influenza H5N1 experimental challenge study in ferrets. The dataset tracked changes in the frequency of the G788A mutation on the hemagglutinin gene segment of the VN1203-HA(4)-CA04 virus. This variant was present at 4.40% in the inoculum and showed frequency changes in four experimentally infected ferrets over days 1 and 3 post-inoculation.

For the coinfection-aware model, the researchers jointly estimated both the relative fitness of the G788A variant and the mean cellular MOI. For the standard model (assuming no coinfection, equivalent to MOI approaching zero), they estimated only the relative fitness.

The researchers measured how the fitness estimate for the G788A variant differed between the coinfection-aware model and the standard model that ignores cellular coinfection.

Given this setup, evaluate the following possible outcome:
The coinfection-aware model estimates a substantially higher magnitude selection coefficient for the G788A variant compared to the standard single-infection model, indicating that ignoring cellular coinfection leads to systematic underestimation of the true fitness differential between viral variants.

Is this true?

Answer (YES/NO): YES